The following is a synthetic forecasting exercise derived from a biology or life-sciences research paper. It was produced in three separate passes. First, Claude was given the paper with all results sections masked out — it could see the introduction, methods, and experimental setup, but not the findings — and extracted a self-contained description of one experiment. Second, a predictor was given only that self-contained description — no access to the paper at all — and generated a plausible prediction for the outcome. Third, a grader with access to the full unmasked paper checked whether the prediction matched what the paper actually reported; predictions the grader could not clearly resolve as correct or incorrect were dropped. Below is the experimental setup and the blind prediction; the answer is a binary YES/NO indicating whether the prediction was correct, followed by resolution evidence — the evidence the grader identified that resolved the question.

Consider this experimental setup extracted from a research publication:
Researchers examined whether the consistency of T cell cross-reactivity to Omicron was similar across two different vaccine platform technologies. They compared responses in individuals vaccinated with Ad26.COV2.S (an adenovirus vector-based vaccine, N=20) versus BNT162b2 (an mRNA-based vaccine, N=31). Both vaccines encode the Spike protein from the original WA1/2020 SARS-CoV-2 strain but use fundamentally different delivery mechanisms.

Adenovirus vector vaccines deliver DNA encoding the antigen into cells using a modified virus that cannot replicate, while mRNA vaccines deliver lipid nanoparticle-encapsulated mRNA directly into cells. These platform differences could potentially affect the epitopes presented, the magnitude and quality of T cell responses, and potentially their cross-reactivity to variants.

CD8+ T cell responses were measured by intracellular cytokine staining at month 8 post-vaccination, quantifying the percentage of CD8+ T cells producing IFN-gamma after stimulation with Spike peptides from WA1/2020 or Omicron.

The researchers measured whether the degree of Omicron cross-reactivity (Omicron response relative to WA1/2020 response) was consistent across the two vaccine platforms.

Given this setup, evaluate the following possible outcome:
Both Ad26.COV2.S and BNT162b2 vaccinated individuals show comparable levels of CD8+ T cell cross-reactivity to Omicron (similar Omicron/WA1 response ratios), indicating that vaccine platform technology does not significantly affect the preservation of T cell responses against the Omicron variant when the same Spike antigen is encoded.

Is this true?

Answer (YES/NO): YES